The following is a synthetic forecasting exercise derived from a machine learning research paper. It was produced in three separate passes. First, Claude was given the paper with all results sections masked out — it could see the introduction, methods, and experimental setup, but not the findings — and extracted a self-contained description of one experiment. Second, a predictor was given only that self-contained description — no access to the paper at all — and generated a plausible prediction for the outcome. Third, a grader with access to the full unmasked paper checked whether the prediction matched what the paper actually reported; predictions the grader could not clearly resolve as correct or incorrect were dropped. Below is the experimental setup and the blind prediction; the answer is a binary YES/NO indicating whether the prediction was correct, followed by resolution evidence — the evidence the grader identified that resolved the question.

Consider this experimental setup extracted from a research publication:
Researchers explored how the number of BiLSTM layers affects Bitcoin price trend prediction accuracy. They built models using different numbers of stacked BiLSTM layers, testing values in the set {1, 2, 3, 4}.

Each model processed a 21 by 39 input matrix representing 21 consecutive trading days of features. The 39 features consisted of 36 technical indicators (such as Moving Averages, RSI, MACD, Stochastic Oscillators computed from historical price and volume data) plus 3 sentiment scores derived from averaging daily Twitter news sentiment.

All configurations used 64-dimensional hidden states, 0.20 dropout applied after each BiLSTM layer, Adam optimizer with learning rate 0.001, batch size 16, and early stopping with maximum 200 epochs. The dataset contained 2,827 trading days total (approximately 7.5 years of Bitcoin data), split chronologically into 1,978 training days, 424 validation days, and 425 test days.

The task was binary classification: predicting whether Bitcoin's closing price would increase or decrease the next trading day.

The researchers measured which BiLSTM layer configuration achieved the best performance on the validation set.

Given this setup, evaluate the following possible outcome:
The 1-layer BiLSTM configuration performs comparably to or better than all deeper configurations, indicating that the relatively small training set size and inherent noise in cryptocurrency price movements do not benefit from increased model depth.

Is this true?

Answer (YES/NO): NO